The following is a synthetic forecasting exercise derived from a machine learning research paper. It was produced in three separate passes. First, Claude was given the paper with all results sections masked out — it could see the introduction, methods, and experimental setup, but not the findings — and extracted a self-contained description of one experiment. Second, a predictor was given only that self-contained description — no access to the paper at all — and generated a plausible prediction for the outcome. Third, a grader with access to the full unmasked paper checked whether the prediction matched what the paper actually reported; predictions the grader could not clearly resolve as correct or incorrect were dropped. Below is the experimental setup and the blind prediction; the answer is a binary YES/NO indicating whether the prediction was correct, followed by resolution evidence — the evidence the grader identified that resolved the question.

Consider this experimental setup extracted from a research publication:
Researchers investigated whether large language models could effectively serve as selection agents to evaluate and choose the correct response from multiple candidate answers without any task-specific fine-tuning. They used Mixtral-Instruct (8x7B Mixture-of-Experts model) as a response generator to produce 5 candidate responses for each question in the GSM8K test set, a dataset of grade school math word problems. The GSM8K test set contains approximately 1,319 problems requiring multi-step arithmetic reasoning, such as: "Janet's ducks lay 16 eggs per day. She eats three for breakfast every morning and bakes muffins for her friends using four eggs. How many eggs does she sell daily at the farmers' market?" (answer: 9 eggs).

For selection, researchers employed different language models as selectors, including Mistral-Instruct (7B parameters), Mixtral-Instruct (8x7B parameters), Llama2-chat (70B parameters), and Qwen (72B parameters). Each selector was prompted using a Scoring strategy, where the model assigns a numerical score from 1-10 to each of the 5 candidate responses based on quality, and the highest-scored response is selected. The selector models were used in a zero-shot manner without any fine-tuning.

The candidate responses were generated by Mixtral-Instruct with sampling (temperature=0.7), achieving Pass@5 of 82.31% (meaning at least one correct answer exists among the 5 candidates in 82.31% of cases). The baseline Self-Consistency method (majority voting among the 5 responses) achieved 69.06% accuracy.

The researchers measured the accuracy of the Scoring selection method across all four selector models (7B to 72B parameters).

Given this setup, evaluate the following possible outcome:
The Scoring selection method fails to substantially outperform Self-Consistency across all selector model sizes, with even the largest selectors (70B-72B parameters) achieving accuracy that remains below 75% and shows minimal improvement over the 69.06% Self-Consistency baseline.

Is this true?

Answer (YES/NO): NO